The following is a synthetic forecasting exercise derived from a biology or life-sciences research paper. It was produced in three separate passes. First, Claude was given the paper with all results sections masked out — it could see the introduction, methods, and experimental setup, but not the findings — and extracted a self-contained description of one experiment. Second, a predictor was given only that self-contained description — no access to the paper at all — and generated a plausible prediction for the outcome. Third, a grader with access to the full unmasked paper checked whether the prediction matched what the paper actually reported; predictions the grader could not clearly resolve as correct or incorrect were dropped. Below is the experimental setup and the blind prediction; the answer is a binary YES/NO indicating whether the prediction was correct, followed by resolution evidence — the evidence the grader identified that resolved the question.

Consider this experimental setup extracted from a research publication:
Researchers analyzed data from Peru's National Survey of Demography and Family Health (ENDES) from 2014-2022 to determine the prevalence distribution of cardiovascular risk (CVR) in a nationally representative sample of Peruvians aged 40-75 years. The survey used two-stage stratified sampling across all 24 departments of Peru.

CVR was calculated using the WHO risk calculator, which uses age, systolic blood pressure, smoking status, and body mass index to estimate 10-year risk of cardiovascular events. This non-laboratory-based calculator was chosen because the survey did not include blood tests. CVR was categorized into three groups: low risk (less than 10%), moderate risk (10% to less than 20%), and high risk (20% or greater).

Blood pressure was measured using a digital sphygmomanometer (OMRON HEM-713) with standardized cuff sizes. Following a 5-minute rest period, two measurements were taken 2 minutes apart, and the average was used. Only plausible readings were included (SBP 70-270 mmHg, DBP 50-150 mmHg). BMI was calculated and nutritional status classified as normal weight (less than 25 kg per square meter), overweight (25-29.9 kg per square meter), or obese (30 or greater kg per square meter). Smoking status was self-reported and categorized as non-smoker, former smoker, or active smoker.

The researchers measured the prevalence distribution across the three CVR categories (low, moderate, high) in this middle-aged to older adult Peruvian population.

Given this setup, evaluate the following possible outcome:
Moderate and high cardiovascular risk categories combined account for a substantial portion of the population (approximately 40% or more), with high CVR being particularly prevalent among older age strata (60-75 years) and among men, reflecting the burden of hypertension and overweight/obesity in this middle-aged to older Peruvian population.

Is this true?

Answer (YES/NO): NO